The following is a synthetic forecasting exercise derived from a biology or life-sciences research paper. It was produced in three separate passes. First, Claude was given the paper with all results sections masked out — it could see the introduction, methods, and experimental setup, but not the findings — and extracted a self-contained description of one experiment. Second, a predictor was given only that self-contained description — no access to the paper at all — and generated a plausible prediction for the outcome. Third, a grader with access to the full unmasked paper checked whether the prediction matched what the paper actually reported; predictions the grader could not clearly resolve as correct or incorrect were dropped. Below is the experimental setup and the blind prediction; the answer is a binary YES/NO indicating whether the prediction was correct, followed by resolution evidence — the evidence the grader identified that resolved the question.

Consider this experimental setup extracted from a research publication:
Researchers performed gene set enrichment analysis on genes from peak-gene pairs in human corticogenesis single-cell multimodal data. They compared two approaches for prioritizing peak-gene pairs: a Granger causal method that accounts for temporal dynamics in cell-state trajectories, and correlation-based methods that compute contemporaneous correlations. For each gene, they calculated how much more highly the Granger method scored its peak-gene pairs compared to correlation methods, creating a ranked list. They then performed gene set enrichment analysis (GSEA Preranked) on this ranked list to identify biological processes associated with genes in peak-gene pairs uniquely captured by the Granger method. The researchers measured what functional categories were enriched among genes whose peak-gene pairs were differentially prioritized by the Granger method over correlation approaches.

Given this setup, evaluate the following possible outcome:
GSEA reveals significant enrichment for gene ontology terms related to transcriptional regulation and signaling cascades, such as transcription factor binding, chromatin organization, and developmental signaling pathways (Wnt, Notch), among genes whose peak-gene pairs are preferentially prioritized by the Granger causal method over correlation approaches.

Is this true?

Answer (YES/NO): NO